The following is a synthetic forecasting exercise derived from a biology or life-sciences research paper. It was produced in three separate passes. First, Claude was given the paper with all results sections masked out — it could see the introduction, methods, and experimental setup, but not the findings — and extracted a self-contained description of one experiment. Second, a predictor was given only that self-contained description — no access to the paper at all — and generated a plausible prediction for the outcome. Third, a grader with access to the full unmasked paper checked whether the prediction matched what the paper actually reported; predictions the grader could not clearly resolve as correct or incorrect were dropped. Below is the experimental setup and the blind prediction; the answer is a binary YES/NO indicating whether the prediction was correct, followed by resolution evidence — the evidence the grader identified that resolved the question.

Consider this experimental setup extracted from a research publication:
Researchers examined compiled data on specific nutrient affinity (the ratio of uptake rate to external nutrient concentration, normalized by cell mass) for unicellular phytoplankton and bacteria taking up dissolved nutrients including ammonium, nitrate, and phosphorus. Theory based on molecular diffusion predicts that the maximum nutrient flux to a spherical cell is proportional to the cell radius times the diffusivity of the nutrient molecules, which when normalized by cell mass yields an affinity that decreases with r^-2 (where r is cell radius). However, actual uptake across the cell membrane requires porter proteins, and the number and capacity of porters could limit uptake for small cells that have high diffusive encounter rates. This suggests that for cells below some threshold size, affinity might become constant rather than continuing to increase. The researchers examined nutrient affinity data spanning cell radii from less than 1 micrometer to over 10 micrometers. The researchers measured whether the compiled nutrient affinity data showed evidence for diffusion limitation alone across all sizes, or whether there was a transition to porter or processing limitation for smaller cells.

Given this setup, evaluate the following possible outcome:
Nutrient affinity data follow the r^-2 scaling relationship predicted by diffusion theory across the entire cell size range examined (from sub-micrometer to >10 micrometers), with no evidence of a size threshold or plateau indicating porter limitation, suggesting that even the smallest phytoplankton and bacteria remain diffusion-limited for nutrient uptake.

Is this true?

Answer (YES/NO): NO